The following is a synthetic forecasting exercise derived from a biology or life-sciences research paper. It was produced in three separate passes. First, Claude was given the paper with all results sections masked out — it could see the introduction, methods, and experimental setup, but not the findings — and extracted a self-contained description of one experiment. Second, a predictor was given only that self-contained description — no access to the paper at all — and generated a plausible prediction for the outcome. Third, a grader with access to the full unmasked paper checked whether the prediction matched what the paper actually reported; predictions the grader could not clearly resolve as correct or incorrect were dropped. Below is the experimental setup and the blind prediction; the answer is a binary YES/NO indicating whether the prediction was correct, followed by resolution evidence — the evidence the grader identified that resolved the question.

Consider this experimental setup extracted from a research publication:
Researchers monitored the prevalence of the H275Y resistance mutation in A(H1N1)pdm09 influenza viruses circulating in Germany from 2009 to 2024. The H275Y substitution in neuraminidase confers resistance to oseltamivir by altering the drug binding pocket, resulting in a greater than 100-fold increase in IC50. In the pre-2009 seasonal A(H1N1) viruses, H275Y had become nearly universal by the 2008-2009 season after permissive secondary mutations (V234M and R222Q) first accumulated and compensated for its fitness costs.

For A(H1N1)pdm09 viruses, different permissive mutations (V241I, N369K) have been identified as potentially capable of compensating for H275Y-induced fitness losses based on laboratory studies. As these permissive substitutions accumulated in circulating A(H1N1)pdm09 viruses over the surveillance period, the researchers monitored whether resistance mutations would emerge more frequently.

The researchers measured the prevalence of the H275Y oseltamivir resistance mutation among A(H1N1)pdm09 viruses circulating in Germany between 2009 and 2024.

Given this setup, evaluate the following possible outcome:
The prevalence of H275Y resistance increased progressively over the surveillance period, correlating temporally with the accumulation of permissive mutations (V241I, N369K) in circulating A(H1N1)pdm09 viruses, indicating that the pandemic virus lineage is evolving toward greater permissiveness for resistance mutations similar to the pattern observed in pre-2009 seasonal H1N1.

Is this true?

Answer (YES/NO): NO